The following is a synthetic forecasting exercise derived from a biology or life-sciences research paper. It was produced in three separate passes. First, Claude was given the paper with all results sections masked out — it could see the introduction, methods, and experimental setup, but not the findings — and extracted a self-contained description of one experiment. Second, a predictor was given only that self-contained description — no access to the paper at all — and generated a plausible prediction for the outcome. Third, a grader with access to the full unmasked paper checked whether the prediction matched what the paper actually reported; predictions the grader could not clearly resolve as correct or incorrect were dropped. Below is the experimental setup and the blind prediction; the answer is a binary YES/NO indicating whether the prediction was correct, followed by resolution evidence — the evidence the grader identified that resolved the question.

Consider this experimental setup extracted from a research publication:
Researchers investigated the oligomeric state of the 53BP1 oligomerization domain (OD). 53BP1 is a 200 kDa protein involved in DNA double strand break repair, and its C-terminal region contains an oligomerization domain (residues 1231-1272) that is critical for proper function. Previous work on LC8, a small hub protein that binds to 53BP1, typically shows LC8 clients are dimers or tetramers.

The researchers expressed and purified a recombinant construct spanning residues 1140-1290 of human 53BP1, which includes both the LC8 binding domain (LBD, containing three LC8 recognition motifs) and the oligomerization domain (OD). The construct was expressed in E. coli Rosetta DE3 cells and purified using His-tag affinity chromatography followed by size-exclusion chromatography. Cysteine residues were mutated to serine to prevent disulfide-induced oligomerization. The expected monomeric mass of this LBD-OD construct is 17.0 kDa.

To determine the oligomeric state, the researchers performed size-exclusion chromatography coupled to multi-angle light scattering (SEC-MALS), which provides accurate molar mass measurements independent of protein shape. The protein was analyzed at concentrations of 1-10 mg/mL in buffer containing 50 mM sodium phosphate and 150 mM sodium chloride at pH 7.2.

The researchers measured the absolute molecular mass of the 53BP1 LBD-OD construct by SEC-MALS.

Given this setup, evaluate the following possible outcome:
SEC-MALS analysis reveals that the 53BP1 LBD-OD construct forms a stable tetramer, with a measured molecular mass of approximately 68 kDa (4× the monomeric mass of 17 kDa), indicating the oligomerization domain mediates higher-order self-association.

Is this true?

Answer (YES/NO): NO